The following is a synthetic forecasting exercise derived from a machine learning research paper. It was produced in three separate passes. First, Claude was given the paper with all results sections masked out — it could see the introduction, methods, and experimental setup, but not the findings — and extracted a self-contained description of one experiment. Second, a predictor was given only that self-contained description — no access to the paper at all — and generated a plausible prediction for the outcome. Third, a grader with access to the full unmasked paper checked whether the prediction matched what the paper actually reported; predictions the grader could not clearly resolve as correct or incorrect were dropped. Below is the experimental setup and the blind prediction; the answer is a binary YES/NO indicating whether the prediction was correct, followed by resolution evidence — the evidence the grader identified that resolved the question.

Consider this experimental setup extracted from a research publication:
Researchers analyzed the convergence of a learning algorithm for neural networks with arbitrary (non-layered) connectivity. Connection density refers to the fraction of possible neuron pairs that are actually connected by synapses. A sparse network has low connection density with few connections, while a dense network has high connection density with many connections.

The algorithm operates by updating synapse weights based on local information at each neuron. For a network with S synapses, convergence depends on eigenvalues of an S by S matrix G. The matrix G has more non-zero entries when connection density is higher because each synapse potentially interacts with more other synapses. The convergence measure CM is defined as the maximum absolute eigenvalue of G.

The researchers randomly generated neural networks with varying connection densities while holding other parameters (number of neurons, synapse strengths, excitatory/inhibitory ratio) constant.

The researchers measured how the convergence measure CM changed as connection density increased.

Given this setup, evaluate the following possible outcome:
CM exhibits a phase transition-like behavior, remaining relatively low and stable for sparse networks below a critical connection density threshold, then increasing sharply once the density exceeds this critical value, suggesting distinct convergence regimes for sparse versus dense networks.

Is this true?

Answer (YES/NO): NO